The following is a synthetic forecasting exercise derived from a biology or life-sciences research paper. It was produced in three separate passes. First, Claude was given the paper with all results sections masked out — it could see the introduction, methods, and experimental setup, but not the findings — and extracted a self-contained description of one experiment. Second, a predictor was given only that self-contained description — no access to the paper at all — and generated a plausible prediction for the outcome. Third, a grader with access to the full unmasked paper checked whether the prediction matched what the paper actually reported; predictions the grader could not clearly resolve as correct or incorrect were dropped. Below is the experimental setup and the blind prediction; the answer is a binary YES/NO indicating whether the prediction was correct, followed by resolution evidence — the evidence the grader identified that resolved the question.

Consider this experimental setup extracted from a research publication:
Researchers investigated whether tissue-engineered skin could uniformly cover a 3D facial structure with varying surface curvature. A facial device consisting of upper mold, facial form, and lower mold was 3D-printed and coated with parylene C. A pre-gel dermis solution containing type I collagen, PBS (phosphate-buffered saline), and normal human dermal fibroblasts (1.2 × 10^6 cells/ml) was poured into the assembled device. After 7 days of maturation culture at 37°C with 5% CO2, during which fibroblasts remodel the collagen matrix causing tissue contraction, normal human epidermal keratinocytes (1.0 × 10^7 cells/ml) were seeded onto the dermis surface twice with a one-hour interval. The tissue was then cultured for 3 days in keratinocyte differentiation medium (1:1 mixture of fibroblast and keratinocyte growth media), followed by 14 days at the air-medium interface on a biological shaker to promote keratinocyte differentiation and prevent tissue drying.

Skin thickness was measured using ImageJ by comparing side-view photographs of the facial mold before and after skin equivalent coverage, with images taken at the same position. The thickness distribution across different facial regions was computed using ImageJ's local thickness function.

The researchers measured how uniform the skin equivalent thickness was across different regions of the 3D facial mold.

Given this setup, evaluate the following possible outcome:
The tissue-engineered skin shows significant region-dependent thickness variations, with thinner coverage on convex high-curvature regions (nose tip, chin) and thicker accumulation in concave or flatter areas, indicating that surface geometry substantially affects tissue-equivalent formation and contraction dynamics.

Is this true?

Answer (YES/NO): NO